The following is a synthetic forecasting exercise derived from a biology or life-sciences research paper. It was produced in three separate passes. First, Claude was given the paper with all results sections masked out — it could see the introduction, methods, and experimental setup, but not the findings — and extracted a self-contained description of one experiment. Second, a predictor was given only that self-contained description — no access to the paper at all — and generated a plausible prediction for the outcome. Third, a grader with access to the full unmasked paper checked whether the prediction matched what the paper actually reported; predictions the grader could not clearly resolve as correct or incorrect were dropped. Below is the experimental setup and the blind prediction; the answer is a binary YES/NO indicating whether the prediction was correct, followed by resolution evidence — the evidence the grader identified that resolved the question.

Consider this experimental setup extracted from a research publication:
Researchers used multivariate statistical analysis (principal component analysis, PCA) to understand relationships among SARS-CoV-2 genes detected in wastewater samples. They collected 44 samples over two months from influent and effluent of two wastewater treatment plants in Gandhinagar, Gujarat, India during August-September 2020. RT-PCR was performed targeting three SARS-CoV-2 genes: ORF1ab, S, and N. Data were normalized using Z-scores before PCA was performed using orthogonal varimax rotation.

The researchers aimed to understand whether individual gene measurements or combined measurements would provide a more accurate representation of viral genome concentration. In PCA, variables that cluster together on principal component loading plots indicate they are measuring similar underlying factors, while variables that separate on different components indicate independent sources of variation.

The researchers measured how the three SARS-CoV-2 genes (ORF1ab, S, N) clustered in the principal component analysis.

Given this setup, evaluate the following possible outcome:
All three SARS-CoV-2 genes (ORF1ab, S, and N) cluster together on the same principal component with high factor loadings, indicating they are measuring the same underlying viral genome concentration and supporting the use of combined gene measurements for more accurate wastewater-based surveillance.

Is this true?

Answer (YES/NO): NO